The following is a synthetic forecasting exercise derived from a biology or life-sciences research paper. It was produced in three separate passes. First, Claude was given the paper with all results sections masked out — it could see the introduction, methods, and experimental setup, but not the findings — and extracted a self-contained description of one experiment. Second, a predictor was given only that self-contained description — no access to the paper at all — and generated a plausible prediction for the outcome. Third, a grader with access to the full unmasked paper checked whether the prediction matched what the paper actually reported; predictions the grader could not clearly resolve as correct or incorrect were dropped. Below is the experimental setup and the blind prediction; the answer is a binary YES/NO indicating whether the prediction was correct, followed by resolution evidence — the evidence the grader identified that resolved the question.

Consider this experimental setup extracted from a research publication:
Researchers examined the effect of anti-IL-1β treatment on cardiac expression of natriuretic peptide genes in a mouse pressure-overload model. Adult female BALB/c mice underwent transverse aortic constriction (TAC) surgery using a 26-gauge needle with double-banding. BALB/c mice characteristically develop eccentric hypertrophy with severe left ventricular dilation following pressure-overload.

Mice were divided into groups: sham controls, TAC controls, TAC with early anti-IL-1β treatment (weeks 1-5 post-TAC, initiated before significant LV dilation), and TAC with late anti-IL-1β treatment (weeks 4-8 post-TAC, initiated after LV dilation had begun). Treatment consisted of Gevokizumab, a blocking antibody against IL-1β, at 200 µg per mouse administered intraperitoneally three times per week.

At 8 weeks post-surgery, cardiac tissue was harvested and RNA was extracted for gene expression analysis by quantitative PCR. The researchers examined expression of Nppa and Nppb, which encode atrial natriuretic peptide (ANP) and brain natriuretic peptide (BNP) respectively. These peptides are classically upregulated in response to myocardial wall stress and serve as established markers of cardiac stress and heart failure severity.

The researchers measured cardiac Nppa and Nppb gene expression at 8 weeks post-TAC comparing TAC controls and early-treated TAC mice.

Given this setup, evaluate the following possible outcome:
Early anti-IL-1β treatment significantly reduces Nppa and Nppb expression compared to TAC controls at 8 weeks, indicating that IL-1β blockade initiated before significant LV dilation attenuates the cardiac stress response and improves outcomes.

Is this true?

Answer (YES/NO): NO